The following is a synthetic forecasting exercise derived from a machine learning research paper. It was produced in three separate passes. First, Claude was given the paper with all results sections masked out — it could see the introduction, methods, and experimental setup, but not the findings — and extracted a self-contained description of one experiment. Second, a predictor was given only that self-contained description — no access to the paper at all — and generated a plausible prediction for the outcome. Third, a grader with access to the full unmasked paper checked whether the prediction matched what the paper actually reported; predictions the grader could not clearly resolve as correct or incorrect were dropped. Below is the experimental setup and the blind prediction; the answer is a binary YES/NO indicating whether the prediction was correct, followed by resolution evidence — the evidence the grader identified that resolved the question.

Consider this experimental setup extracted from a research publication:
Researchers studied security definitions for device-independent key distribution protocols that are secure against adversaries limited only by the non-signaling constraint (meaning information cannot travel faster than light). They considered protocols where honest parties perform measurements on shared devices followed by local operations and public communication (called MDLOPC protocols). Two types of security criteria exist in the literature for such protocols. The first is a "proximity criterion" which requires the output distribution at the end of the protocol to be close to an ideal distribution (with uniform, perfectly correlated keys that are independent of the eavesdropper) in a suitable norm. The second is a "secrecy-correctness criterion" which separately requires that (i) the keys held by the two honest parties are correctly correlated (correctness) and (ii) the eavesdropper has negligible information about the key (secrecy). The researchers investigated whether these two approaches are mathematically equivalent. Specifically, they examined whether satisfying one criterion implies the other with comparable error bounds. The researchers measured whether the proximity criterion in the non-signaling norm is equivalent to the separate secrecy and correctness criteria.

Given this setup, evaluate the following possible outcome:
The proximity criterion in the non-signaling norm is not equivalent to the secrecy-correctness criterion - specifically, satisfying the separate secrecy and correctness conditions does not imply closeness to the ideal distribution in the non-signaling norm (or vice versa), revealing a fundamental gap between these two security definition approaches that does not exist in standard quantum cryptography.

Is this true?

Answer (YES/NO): NO